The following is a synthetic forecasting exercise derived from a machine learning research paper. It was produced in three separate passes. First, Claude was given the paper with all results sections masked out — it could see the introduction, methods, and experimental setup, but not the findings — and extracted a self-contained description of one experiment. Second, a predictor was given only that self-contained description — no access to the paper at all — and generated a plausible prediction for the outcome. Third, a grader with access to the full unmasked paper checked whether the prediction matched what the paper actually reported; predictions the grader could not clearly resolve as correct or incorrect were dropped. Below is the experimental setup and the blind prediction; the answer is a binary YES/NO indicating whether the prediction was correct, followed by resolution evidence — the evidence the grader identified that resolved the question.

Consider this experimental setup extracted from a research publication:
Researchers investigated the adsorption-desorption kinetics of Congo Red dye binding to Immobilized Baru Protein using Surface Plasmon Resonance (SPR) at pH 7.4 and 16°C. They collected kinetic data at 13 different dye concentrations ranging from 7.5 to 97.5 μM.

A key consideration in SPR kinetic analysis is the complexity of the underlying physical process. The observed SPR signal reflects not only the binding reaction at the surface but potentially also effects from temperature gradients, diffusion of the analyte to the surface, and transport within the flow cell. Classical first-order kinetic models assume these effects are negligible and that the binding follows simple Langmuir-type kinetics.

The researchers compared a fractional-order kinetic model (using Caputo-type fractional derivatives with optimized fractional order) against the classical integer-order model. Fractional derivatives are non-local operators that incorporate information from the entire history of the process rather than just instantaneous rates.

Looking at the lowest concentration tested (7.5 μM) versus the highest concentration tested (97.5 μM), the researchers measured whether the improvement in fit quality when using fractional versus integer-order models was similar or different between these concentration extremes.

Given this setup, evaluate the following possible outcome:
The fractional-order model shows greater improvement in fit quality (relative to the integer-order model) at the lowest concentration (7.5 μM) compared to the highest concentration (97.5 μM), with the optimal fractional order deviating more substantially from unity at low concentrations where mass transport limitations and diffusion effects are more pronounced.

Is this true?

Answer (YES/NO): NO